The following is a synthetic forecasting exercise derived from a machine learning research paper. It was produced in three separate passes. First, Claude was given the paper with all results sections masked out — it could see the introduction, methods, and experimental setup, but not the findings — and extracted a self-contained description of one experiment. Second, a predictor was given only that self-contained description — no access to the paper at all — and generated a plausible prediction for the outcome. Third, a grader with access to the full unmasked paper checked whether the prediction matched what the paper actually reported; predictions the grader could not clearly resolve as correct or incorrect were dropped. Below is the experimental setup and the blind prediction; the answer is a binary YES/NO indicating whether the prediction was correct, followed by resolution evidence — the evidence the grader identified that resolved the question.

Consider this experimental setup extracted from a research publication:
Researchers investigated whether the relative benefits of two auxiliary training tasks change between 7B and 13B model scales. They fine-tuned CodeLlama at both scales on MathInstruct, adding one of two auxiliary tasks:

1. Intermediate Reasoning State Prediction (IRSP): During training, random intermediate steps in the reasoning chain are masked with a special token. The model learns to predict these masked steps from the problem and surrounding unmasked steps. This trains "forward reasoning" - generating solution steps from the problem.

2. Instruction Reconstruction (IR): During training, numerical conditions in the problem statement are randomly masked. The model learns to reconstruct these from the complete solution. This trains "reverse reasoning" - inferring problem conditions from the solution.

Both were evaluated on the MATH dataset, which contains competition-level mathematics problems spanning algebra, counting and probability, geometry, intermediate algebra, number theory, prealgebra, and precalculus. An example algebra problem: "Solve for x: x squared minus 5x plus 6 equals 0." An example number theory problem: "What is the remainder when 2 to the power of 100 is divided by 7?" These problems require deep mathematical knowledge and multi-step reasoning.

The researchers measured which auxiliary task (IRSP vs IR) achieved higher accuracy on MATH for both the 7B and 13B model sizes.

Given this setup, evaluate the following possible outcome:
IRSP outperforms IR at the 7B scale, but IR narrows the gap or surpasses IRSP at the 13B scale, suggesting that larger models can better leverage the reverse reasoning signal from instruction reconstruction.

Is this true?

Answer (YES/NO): NO